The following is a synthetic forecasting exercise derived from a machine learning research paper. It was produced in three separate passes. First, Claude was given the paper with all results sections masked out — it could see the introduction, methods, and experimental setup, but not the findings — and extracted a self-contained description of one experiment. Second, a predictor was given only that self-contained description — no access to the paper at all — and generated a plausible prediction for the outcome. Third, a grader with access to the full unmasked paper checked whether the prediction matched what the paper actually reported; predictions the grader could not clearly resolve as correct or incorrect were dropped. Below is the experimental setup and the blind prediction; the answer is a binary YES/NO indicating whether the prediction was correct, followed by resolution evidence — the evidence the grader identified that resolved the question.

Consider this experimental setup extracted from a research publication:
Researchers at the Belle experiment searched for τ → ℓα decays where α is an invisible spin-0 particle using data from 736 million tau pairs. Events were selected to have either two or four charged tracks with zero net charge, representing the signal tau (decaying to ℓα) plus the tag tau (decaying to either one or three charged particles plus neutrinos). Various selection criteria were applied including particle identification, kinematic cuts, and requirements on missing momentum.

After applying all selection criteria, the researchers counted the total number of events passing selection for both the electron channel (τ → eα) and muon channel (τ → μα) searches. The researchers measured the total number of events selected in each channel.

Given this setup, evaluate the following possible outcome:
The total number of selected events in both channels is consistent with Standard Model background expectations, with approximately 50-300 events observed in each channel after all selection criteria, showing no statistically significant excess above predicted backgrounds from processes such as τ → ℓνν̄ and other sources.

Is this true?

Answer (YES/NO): NO